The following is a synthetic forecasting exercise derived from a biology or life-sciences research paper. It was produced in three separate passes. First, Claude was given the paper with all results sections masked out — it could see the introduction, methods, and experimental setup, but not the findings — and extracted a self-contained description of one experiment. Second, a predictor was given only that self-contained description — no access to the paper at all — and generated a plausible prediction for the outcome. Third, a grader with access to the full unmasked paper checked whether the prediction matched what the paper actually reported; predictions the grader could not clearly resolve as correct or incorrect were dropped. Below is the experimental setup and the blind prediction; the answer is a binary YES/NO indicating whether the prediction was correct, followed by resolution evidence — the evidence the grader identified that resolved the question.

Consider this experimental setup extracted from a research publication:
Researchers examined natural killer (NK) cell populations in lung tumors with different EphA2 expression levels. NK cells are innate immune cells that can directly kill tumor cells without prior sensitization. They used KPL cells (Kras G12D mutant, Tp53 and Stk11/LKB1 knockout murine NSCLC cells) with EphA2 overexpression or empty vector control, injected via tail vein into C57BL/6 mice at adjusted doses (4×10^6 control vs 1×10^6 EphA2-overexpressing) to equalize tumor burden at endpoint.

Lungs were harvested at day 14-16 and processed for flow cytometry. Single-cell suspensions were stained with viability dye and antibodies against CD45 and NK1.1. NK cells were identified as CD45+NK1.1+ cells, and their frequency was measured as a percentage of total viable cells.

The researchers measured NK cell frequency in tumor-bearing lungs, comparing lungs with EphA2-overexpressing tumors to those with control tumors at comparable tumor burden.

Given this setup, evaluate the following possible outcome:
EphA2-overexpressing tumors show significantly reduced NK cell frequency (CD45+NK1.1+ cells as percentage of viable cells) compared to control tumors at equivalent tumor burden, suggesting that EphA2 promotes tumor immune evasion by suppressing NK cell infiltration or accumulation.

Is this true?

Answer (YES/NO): NO